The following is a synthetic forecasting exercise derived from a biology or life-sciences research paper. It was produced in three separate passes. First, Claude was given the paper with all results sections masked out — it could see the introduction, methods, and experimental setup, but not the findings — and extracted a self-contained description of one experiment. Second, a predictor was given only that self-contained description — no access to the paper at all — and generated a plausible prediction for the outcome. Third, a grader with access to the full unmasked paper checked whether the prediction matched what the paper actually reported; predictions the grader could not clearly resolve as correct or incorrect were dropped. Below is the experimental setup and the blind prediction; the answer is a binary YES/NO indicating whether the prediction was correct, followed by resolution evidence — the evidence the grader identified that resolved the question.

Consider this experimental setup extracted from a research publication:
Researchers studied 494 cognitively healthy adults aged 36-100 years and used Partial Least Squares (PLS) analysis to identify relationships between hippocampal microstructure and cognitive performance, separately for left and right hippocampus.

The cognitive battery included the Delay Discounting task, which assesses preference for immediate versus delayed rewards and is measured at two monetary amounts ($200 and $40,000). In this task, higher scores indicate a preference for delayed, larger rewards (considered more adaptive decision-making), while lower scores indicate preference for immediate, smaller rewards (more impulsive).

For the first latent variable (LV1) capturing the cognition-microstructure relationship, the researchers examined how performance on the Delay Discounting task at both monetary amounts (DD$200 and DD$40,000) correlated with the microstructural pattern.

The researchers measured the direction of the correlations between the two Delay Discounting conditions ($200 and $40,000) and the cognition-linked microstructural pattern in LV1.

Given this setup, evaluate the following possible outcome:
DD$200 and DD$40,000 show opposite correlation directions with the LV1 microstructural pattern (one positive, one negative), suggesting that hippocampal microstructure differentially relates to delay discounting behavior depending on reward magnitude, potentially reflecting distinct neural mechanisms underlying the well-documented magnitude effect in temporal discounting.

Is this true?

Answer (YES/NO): YES